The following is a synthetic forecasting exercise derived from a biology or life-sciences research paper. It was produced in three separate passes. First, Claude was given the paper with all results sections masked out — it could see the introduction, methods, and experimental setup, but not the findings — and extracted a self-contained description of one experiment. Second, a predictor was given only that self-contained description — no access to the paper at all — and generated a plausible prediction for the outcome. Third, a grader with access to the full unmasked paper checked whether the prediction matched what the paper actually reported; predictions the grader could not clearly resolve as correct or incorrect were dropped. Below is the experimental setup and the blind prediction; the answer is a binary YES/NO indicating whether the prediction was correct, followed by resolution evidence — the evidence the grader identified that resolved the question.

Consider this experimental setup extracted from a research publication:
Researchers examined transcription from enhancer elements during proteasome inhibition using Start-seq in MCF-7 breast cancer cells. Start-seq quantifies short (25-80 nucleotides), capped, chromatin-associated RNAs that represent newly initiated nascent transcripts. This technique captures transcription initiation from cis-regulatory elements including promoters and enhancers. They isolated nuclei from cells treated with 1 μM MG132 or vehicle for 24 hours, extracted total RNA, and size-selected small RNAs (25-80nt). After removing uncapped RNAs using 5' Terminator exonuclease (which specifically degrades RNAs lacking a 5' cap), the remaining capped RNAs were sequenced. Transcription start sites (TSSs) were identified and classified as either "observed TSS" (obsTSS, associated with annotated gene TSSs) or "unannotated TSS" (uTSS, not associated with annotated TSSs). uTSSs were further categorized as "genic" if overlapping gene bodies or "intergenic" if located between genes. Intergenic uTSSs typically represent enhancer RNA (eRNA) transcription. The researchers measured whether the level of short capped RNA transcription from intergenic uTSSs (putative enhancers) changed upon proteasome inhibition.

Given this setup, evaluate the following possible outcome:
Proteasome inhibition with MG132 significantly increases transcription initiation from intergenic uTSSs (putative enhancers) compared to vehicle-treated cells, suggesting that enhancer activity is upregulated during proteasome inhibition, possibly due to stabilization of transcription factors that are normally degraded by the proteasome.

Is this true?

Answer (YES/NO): NO